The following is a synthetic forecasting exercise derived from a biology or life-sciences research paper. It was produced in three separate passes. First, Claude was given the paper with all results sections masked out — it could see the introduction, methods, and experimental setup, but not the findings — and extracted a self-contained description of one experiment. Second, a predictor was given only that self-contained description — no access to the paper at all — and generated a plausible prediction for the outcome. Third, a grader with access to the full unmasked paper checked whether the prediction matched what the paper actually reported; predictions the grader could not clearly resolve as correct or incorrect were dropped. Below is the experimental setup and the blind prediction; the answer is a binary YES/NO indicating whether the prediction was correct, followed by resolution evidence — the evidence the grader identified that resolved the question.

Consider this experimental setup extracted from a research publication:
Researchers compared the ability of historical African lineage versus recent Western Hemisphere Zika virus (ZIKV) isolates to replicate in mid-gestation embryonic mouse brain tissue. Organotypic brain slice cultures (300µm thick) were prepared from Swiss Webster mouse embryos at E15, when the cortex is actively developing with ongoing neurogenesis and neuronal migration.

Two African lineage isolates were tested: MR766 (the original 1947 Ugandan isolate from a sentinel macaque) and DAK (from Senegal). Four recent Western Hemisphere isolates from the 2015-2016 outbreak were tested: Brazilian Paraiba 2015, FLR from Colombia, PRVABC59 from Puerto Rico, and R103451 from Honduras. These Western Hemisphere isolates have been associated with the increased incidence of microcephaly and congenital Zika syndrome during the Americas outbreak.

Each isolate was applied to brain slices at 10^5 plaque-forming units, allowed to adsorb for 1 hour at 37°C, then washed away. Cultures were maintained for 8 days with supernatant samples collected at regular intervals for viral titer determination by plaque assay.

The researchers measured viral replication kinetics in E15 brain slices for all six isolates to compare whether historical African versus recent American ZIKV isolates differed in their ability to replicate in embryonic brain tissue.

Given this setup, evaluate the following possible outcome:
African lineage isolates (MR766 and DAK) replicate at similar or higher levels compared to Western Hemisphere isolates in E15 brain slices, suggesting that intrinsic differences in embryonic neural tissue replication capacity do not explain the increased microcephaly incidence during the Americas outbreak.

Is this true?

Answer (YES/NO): YES